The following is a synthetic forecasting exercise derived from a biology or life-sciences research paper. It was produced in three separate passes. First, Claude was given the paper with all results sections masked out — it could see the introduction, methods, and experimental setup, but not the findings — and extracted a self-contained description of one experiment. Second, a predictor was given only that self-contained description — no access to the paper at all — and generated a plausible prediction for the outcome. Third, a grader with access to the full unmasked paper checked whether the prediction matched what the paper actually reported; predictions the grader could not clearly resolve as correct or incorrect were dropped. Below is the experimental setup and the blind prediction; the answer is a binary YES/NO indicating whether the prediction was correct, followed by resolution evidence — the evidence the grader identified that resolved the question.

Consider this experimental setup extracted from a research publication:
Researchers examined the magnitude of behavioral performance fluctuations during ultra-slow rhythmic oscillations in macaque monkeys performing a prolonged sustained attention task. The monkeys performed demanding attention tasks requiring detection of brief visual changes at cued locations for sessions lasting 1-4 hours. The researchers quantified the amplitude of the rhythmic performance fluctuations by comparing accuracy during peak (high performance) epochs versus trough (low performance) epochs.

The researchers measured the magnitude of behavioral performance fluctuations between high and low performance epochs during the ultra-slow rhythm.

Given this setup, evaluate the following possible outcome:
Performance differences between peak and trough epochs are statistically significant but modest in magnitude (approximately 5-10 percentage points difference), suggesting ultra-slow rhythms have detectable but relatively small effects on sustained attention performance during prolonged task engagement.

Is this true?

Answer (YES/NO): NO